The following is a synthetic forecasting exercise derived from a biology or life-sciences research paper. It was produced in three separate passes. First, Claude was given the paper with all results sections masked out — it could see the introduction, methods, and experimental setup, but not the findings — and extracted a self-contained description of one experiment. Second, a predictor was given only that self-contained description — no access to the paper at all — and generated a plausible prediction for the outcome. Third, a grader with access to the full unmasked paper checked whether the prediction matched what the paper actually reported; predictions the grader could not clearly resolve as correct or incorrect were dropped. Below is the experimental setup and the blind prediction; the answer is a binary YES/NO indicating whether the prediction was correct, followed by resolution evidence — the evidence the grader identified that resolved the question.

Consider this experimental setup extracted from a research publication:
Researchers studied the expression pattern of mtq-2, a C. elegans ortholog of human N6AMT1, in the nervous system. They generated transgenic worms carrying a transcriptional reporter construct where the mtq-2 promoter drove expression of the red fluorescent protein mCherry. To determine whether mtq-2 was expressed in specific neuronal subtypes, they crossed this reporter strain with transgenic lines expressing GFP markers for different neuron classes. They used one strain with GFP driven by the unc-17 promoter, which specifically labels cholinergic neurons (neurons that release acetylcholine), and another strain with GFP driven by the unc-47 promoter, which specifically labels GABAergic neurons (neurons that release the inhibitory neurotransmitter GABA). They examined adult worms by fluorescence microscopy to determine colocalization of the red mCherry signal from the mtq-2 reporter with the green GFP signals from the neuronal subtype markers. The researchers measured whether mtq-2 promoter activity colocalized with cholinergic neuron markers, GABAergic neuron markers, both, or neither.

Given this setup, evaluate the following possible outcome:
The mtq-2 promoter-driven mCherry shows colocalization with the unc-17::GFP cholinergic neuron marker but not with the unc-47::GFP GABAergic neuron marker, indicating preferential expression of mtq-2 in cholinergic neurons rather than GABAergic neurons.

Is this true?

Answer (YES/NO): YES